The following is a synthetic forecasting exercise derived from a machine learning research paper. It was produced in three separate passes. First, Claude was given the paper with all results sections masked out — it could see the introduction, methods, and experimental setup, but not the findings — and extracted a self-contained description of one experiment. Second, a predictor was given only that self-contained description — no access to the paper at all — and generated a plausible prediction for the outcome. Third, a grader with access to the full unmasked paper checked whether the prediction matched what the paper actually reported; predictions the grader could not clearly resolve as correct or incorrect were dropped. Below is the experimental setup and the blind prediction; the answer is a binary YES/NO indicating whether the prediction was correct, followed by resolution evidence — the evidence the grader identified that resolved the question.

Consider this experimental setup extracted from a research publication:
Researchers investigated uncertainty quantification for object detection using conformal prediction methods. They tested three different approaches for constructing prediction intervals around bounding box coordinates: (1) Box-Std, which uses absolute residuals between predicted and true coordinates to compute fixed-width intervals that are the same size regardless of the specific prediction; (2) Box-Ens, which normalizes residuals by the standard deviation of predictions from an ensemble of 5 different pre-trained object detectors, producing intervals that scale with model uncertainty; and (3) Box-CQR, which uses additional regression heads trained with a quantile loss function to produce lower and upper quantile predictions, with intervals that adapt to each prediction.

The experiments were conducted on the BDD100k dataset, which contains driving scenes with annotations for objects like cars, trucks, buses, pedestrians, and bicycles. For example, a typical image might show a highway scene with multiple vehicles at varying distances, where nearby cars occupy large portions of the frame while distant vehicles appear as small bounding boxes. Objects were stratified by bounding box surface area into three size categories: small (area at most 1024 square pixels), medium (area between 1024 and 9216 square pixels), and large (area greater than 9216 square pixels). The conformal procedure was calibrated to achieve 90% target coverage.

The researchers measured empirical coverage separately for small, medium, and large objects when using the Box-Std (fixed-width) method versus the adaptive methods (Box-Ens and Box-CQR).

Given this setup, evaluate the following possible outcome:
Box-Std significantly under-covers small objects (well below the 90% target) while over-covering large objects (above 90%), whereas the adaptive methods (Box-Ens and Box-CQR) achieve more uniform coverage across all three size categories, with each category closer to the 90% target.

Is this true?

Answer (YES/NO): NO